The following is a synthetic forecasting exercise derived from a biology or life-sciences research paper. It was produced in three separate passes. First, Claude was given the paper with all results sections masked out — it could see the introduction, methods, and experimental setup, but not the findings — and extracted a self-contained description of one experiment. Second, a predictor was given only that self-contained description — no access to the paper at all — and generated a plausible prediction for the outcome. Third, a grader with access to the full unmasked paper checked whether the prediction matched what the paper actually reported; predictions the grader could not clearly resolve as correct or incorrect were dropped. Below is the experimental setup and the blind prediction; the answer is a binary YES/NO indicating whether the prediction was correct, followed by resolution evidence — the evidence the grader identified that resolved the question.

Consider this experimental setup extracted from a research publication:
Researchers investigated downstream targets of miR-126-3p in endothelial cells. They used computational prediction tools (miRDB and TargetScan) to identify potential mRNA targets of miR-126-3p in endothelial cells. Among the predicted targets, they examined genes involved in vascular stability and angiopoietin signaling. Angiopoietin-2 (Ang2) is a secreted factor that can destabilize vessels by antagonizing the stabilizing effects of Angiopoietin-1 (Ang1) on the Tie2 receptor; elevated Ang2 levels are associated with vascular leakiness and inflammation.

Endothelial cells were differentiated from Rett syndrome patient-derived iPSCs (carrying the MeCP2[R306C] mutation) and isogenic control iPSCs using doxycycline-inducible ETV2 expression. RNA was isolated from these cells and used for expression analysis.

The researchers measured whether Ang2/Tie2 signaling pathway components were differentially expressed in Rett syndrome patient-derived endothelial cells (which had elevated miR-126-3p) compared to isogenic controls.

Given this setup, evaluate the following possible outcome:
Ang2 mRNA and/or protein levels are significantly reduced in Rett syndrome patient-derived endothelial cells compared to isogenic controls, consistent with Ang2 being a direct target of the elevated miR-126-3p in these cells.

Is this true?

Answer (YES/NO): NO